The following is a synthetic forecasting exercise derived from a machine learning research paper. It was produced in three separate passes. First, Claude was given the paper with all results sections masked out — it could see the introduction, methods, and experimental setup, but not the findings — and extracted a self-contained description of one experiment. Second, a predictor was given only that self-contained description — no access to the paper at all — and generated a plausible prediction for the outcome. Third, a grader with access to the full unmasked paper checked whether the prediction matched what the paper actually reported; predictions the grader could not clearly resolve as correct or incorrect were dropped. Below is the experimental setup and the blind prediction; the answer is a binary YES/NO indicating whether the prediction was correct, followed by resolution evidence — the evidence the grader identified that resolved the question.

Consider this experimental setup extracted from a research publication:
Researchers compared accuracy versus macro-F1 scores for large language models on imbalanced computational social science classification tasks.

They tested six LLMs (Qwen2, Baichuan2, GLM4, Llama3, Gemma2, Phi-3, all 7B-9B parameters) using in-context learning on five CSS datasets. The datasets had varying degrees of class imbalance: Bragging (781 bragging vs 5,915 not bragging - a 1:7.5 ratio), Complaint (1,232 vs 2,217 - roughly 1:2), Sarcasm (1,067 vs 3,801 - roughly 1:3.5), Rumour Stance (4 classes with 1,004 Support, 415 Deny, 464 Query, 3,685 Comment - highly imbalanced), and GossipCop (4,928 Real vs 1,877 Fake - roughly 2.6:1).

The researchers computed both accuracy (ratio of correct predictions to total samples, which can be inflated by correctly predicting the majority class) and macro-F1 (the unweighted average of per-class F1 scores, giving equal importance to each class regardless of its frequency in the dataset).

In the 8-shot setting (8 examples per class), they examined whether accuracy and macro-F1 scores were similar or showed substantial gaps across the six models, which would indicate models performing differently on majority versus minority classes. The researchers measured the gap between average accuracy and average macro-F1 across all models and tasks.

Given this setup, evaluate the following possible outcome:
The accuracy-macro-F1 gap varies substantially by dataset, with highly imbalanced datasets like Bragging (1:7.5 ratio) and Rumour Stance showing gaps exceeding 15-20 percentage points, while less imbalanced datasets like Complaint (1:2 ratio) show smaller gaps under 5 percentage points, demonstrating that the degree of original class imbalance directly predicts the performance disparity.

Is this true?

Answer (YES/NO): NO